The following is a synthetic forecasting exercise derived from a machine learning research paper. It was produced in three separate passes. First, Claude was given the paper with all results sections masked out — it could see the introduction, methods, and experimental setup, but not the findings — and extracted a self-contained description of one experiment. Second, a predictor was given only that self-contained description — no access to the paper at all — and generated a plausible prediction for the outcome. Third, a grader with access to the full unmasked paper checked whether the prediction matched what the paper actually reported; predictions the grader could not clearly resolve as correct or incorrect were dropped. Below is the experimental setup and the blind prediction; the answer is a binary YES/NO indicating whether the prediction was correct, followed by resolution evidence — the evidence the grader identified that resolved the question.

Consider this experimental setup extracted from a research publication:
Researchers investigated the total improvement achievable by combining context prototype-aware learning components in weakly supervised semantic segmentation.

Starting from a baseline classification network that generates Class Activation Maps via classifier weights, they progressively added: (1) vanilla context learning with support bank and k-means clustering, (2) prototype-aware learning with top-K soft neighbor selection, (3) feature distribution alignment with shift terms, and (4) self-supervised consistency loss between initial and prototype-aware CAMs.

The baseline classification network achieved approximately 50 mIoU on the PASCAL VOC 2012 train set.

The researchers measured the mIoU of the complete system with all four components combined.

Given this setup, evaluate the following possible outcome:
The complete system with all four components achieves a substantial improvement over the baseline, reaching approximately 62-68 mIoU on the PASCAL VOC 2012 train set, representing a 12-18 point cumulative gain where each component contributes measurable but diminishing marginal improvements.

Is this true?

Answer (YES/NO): NO